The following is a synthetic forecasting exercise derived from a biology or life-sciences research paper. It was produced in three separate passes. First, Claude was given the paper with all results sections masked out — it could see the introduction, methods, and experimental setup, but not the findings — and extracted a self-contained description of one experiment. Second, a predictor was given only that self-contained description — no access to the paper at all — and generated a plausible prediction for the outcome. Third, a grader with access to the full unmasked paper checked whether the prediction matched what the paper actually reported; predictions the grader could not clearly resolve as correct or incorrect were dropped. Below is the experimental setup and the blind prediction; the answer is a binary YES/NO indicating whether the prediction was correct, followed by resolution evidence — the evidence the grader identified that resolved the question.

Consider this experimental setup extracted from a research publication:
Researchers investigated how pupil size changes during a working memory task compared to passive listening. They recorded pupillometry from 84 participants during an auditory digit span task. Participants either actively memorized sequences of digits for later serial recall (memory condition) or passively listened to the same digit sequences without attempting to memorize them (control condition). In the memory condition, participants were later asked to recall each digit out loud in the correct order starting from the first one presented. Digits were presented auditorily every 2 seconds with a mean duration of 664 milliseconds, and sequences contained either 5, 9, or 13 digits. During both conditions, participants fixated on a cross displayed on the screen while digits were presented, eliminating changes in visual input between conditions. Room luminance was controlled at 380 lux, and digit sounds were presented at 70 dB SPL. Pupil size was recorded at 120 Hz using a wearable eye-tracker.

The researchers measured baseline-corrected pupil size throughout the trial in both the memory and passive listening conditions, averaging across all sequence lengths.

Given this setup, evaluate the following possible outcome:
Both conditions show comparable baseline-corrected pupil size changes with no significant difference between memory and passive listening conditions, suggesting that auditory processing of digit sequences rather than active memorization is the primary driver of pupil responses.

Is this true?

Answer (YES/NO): NO